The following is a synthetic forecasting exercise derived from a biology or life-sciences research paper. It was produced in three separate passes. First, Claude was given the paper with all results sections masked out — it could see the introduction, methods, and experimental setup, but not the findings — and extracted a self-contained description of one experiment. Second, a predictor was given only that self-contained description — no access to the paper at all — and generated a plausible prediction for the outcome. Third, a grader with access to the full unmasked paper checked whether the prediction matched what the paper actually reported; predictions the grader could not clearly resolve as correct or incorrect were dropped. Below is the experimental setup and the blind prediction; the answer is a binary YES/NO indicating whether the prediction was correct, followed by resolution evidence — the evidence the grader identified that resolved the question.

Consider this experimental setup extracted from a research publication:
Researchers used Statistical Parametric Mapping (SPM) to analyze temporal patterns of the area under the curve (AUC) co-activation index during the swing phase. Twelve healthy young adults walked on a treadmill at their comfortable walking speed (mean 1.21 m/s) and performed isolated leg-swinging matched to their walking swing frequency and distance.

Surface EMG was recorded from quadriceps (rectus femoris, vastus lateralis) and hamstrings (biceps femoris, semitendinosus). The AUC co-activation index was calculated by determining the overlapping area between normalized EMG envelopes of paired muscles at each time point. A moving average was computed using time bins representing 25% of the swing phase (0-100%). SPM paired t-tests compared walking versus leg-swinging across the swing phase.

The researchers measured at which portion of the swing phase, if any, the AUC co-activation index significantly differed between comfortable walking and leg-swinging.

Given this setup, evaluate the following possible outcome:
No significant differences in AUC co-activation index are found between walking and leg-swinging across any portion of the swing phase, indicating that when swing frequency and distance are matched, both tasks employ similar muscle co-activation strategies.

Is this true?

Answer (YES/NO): NO